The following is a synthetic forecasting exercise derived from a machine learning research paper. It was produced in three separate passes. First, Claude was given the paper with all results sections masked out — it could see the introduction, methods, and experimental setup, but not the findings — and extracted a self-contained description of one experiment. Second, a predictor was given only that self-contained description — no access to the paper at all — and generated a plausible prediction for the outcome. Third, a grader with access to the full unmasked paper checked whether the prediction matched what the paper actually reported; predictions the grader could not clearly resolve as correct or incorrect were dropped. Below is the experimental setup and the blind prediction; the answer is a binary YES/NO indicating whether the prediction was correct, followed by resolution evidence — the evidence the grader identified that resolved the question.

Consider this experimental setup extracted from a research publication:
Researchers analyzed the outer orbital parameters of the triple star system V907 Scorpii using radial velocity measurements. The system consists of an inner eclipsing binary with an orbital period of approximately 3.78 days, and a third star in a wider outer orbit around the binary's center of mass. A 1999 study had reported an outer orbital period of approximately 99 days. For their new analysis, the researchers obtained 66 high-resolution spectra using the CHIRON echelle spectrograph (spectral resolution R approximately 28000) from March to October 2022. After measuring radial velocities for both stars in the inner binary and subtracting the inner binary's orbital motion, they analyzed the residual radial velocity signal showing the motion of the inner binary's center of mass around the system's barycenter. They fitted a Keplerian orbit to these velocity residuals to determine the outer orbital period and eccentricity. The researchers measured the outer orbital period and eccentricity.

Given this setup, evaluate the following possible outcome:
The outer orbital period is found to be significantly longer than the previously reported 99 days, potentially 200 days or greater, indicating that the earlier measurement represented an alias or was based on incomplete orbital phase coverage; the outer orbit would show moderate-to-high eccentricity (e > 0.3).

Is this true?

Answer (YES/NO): NO